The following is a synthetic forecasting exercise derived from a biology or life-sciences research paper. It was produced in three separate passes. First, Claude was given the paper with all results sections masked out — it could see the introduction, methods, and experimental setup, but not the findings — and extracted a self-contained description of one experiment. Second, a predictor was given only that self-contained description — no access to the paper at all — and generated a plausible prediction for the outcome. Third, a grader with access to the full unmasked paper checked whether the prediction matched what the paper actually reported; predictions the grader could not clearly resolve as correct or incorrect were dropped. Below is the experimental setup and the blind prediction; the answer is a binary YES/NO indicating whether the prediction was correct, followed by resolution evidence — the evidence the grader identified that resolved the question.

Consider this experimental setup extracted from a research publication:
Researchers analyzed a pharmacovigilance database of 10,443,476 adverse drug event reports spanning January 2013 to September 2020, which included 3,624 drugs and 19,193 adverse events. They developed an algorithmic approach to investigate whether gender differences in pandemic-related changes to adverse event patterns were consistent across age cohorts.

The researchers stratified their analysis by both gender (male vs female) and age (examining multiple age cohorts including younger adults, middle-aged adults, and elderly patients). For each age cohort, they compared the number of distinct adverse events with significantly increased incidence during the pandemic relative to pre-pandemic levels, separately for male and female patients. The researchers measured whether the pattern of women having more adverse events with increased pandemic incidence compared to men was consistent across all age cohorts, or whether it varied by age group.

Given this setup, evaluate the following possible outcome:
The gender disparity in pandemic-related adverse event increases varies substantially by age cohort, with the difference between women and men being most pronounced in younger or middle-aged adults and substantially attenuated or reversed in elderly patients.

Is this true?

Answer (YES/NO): YES